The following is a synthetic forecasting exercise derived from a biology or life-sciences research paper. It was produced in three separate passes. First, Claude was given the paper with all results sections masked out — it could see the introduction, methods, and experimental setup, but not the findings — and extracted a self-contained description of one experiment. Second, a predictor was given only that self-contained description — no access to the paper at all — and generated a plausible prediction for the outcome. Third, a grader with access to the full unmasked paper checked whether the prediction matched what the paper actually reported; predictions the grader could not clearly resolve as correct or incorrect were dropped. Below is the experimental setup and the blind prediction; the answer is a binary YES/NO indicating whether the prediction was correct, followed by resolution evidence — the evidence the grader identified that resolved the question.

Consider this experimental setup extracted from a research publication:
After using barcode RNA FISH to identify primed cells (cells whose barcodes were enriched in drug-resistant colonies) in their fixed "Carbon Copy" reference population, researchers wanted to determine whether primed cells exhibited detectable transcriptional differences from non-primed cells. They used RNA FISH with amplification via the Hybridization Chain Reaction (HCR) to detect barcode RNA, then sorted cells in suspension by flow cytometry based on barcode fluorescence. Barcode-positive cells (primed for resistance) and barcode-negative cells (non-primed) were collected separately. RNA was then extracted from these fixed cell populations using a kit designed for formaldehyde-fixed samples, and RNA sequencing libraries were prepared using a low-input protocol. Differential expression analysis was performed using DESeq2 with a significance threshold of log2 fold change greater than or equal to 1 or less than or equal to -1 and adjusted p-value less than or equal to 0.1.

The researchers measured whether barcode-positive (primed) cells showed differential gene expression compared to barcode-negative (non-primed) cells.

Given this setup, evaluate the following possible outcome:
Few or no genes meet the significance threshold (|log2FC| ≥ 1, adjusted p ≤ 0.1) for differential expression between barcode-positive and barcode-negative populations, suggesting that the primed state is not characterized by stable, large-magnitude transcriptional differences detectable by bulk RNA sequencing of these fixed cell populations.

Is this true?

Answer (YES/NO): NO